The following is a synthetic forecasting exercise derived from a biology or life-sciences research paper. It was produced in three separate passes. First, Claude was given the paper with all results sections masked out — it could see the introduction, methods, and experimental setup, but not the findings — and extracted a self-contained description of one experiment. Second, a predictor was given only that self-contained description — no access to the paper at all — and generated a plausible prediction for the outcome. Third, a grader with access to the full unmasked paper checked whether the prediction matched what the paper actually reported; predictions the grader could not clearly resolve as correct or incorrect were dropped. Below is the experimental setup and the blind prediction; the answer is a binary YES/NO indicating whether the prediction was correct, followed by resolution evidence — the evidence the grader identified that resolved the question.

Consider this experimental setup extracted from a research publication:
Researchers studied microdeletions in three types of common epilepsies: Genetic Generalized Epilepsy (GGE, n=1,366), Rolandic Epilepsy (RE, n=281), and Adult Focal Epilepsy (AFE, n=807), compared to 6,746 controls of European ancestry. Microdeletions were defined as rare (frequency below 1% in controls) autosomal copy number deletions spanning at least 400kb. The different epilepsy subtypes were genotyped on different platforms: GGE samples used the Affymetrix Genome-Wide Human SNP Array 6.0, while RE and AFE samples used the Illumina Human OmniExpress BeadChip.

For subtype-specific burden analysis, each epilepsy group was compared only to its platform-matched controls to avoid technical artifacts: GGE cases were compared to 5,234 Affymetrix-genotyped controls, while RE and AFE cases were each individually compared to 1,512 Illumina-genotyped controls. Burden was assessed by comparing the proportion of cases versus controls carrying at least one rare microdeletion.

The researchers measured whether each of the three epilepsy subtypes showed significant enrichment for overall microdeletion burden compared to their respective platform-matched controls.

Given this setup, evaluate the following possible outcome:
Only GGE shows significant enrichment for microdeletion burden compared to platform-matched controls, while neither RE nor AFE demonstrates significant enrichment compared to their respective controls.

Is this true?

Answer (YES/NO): YES